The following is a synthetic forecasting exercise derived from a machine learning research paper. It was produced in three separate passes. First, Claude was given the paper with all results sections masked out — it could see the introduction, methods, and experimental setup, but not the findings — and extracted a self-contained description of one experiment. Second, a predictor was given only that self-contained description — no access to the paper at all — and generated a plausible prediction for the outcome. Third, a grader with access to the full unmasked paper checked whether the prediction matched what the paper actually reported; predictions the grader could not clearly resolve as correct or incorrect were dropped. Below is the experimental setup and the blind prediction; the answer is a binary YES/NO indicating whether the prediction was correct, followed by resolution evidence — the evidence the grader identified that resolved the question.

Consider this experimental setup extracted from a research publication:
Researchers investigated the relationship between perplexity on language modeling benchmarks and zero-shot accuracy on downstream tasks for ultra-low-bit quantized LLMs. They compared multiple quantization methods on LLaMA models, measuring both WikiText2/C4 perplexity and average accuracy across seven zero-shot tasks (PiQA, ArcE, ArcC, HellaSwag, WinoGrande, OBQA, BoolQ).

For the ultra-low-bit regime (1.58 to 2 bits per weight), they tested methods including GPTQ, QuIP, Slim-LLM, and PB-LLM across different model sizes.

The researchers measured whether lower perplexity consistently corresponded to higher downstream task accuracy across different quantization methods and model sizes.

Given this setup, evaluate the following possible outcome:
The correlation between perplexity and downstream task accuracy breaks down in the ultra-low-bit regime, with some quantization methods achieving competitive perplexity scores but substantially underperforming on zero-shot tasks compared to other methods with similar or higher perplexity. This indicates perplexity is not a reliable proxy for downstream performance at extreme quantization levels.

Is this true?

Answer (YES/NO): YES